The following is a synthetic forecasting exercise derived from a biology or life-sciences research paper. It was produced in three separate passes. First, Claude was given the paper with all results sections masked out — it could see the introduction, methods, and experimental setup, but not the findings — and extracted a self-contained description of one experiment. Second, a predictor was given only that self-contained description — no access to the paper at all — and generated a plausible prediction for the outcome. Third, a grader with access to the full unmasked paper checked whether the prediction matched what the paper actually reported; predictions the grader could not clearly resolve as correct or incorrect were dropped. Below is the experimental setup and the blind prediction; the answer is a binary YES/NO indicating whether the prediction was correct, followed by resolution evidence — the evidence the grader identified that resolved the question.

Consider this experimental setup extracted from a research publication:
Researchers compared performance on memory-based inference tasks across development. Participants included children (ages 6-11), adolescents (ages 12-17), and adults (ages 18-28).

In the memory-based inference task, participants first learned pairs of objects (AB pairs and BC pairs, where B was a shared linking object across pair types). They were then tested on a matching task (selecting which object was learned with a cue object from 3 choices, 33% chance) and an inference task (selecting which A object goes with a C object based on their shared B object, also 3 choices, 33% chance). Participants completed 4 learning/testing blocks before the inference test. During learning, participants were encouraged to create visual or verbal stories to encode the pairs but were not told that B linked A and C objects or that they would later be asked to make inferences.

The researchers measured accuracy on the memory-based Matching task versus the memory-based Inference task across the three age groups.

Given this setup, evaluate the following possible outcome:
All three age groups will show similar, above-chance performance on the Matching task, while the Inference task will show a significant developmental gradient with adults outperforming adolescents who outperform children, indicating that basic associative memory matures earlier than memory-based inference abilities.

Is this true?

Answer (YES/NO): NO